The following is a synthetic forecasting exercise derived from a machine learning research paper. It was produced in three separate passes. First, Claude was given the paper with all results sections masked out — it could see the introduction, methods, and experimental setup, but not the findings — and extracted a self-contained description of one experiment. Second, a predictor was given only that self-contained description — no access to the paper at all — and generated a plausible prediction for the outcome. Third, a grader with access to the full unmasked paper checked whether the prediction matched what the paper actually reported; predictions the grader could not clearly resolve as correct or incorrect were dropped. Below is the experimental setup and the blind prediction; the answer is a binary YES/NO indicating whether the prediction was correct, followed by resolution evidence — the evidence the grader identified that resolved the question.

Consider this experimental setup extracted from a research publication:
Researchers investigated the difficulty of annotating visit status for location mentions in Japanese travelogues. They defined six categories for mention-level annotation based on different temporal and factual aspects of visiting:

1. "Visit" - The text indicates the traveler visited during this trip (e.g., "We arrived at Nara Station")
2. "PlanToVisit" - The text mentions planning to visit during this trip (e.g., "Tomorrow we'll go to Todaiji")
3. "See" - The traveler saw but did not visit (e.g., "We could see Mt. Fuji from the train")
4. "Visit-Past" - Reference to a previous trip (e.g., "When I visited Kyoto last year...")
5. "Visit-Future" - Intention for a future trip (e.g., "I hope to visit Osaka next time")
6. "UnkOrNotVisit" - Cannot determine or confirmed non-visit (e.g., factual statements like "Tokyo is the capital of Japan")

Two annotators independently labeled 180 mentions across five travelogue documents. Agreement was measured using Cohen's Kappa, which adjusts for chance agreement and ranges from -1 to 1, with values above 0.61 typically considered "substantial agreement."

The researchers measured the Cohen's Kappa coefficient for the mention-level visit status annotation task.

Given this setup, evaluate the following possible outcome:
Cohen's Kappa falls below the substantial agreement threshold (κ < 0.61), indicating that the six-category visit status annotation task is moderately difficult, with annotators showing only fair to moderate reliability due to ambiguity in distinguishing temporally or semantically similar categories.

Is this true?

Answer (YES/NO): NO